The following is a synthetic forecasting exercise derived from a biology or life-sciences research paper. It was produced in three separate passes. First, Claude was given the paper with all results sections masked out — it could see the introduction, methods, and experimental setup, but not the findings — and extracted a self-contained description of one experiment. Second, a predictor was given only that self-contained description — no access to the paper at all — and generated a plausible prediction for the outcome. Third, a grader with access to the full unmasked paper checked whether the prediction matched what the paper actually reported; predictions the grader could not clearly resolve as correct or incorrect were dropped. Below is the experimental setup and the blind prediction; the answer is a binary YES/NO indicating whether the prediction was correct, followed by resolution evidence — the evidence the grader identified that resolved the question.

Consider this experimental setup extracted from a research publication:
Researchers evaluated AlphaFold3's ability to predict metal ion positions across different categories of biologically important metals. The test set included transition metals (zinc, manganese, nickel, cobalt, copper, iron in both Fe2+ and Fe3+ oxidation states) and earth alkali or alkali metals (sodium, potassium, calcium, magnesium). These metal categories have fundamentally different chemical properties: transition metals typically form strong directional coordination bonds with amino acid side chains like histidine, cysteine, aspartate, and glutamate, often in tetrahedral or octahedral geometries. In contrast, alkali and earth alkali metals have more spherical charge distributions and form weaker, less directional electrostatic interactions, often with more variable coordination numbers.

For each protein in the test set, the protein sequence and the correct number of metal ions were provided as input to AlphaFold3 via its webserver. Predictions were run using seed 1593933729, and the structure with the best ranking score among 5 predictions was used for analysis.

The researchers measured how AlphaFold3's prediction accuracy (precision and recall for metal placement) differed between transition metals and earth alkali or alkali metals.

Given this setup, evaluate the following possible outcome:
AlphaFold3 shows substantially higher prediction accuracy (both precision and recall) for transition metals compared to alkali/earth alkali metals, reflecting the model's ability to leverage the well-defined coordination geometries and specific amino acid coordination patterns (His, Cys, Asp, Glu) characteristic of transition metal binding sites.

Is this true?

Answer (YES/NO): NO